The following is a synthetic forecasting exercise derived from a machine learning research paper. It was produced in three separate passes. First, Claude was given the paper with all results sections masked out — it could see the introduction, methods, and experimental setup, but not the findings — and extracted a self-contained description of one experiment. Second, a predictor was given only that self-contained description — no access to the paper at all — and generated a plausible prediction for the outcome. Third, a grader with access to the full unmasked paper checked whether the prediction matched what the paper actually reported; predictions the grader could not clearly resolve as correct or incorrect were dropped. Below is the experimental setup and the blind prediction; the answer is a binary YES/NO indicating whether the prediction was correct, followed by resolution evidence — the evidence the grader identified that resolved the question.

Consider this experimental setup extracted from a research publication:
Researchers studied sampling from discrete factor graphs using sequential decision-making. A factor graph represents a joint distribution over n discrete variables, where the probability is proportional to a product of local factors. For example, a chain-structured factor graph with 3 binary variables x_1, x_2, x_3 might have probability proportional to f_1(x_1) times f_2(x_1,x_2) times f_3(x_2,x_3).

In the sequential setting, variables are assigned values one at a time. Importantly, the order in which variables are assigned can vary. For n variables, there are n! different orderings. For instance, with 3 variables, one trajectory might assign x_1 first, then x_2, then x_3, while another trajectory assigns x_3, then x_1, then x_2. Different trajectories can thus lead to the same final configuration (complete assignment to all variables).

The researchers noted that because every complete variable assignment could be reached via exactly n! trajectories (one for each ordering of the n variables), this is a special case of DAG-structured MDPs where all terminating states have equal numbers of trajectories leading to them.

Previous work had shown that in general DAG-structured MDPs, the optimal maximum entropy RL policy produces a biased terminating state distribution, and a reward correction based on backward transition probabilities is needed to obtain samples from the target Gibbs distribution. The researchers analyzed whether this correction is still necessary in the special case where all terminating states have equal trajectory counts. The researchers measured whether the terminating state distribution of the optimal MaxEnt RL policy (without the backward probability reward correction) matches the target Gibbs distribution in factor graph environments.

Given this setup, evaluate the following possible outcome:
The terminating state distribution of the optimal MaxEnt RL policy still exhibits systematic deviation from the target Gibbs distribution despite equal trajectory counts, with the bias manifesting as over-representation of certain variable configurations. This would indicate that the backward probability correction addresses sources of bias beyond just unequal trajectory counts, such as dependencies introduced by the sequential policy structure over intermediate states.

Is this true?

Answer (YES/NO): NO